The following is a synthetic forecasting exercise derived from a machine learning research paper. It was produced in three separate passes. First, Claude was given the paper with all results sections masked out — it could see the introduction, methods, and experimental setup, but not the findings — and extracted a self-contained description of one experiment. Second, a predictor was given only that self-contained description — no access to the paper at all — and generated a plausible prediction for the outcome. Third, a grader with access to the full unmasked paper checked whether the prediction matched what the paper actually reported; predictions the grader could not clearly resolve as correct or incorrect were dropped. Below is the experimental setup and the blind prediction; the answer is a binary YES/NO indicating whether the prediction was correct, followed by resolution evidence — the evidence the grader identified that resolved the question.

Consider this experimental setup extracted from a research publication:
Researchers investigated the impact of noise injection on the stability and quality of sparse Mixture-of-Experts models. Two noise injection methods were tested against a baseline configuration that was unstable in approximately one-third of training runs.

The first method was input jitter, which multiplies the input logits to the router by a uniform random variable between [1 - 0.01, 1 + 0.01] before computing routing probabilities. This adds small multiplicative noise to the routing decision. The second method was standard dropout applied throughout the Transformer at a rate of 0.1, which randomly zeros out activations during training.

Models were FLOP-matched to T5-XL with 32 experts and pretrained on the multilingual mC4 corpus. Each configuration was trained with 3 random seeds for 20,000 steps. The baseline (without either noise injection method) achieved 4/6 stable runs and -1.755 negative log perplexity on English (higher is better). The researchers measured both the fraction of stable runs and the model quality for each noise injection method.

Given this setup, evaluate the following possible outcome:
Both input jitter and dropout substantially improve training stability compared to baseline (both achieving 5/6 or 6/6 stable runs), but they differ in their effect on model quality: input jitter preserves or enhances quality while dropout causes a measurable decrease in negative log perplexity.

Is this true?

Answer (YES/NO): NO